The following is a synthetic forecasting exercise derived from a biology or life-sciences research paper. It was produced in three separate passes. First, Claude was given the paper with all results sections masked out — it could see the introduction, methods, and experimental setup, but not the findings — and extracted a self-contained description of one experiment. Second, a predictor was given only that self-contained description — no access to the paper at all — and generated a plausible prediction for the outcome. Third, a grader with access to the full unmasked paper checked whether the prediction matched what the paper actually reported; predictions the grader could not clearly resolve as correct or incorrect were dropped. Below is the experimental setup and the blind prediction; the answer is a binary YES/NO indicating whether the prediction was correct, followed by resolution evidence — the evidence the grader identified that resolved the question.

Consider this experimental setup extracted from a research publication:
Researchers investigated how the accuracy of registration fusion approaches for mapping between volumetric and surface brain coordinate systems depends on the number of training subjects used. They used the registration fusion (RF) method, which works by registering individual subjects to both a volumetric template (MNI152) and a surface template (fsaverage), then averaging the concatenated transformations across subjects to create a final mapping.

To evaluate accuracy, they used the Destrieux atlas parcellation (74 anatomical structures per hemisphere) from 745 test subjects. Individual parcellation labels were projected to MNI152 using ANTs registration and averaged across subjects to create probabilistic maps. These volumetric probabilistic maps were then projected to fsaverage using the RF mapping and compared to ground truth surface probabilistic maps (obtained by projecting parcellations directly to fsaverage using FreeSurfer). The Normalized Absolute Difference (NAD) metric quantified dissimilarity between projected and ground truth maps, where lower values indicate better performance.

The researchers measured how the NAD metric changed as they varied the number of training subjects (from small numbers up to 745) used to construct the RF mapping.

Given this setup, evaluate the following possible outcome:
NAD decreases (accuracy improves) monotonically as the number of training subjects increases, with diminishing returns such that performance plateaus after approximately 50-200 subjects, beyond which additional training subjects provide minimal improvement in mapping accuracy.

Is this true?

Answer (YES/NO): NO